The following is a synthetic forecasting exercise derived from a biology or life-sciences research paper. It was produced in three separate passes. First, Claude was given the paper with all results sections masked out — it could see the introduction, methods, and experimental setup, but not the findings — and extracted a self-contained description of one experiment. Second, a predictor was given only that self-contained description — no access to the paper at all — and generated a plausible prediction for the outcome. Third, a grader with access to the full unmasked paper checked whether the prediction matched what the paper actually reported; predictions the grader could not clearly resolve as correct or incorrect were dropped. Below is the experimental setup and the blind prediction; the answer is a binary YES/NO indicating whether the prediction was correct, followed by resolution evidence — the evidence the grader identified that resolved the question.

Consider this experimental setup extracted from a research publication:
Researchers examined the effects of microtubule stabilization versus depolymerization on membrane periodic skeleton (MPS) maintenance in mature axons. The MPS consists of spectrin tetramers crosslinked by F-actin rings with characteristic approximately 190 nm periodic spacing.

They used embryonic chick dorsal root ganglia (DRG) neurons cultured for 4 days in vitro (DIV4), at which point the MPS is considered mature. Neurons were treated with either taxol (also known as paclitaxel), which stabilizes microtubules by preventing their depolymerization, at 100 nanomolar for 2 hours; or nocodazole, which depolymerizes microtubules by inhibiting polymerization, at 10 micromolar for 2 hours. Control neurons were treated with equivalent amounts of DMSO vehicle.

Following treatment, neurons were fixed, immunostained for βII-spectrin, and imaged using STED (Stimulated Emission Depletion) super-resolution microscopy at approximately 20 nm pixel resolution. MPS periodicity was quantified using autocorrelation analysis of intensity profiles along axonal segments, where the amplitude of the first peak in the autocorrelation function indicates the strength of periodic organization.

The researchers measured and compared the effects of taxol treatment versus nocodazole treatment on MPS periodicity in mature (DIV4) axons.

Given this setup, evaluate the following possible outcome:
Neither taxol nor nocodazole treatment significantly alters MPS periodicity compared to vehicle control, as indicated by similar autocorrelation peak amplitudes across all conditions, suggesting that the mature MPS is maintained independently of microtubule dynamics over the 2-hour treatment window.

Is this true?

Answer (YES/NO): NO